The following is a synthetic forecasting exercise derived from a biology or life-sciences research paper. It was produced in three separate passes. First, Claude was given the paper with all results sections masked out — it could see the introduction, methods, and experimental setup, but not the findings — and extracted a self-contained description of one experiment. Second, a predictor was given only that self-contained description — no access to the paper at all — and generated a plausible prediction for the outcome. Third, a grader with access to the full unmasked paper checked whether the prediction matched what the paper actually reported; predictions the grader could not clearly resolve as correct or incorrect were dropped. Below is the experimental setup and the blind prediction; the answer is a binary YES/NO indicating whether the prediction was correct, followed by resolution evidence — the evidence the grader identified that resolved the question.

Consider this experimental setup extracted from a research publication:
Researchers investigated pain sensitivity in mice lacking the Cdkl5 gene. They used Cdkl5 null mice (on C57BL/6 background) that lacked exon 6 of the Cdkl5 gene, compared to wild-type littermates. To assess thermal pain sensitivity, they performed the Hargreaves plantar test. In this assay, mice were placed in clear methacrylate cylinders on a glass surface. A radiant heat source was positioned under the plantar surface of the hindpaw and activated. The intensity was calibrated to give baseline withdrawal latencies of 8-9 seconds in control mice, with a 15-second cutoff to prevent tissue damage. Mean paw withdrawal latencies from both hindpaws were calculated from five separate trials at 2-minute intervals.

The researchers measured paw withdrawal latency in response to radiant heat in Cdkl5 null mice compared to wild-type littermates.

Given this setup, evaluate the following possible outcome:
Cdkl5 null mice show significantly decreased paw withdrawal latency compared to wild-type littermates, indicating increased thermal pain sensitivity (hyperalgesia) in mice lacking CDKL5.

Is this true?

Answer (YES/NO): NO